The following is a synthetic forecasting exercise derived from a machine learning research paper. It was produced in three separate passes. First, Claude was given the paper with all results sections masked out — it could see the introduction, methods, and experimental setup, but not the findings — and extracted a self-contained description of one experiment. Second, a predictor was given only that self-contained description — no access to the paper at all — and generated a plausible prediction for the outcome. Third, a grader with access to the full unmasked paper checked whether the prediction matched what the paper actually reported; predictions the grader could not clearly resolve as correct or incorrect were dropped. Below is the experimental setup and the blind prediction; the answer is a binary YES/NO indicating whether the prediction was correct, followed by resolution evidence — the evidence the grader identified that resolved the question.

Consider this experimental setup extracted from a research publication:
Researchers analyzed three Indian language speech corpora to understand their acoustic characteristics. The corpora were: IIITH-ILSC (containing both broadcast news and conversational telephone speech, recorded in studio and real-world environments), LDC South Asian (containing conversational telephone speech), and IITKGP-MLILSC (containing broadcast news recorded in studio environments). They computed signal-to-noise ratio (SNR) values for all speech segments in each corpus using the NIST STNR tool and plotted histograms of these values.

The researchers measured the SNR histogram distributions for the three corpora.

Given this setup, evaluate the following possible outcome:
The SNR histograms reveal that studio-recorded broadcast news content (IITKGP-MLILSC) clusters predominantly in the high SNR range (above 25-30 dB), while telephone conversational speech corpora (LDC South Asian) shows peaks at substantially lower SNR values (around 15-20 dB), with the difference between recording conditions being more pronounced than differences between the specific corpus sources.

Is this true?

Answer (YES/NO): NO